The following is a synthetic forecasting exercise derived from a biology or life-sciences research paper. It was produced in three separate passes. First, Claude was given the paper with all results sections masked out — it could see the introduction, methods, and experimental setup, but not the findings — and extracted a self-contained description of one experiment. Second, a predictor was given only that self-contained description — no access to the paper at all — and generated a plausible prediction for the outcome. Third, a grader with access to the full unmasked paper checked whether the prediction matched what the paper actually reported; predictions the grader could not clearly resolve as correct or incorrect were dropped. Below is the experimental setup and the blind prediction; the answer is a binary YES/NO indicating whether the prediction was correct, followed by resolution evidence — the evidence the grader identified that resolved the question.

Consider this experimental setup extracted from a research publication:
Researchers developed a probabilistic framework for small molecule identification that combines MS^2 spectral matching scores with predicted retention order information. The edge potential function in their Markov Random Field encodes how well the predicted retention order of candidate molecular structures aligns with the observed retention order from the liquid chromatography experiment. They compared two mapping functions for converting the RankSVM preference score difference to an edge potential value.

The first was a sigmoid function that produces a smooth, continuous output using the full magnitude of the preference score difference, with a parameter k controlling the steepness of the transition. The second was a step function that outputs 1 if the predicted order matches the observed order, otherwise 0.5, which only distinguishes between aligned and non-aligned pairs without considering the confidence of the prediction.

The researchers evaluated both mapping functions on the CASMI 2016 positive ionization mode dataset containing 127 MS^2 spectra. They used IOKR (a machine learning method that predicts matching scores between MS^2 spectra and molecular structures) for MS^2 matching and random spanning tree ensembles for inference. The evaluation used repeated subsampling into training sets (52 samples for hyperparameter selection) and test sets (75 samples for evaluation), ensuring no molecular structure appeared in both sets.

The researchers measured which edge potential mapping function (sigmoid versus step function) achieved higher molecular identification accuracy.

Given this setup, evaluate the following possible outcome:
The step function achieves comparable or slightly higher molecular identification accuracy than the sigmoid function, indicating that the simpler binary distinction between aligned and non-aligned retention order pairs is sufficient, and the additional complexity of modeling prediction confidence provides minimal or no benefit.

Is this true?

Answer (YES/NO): NO